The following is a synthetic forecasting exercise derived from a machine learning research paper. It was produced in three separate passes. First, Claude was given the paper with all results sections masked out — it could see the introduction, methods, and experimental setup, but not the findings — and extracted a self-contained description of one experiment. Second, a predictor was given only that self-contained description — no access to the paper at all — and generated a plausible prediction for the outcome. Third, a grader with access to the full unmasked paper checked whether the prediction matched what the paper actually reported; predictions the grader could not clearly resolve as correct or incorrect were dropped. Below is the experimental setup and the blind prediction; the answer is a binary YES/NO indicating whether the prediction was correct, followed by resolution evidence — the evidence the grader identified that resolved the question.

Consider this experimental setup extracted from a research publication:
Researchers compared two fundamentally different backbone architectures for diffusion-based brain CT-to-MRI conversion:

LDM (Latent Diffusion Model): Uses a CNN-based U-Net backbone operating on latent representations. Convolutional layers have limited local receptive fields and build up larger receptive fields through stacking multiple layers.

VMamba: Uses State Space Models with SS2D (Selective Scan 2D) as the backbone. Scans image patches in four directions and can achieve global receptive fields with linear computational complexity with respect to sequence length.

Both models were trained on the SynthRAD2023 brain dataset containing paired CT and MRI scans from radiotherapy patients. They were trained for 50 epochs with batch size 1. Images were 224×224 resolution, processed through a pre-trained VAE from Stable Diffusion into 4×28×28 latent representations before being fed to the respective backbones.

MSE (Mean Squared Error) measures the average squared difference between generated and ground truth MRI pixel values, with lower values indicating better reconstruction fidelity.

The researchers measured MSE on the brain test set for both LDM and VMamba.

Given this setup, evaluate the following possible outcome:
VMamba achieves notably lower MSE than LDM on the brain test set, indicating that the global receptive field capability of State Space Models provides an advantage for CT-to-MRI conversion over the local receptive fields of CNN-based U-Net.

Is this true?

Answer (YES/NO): NO